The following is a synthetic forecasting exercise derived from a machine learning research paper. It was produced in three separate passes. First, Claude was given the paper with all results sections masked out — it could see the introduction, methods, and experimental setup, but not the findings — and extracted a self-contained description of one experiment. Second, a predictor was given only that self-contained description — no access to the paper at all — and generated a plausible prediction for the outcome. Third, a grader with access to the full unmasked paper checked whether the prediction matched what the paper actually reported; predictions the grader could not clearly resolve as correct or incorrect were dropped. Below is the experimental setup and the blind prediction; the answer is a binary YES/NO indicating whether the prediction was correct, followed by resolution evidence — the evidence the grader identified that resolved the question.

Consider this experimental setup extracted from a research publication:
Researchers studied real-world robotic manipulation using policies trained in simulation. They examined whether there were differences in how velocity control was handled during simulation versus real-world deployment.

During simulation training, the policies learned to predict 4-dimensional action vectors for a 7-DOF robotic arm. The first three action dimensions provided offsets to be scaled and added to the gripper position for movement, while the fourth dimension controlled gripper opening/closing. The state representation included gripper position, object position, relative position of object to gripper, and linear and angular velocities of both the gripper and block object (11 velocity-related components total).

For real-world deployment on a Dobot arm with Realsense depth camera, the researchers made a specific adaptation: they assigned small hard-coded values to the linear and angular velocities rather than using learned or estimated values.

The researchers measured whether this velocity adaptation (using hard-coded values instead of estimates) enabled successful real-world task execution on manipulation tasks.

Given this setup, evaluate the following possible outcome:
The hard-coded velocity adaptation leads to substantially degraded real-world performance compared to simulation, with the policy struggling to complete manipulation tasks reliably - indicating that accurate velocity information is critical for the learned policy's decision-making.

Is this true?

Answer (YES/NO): NO